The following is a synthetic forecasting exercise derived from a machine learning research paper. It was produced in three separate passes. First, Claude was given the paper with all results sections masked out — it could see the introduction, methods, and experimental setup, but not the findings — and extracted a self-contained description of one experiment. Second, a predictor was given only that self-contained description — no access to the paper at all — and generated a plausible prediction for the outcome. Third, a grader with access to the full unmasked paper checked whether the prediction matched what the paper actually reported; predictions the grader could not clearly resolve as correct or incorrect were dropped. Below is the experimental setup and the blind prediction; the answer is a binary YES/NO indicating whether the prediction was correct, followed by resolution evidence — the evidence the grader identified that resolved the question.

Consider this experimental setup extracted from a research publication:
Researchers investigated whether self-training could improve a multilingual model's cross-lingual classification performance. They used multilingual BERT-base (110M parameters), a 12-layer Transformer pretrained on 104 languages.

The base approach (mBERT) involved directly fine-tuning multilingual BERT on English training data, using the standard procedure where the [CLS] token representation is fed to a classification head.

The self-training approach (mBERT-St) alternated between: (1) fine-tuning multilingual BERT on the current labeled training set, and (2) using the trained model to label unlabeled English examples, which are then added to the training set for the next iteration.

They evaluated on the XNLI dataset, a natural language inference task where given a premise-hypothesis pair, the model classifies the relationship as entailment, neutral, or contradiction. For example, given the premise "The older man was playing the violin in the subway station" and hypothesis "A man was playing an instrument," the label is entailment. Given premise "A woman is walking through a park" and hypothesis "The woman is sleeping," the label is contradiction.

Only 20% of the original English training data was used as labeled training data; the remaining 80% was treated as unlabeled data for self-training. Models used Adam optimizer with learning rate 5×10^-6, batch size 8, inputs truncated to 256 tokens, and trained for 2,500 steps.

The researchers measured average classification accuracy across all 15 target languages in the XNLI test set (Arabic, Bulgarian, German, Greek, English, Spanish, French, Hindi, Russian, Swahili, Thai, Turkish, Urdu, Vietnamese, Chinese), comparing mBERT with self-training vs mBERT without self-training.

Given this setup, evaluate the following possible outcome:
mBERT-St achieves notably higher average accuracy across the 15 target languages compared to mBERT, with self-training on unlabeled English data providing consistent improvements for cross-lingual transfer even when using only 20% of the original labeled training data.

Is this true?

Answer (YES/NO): NO